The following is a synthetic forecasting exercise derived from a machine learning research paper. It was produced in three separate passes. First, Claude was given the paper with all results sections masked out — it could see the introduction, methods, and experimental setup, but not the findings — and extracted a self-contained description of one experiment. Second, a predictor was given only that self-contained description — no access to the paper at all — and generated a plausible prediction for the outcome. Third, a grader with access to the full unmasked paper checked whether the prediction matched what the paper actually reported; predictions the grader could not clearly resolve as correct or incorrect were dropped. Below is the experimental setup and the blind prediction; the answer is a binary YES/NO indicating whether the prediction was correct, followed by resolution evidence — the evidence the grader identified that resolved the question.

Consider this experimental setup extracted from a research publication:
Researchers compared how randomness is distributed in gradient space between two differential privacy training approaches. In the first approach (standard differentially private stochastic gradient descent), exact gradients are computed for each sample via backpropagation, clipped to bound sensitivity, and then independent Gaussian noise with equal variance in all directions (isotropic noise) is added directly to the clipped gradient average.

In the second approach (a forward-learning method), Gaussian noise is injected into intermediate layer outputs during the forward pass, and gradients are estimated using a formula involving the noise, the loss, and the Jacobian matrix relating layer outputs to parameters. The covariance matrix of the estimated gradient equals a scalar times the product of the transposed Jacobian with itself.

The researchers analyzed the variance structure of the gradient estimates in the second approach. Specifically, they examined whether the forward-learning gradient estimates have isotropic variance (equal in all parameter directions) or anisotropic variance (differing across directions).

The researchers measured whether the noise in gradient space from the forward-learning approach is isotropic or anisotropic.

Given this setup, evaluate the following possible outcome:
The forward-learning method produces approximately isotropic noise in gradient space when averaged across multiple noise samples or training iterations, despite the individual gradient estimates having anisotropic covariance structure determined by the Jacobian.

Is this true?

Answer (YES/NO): NO